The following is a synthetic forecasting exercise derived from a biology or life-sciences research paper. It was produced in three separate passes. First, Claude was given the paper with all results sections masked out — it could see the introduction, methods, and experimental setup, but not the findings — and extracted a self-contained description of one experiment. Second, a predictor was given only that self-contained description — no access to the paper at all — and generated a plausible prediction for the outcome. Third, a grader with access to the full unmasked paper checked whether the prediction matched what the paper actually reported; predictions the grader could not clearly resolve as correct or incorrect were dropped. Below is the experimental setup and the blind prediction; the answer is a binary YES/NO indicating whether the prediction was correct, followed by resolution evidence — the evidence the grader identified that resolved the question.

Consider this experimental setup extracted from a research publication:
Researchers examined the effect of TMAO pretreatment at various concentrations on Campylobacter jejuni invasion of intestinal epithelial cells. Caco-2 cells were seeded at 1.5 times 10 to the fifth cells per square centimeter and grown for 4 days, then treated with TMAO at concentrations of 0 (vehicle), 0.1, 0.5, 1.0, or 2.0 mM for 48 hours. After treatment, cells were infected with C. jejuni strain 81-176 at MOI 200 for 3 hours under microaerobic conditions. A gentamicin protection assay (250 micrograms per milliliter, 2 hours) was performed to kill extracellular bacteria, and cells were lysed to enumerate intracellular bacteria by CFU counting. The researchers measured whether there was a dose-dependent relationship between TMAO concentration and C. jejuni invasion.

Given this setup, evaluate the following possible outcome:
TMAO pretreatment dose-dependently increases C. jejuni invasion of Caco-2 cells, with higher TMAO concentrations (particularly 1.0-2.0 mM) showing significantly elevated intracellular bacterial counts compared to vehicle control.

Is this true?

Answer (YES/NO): YES